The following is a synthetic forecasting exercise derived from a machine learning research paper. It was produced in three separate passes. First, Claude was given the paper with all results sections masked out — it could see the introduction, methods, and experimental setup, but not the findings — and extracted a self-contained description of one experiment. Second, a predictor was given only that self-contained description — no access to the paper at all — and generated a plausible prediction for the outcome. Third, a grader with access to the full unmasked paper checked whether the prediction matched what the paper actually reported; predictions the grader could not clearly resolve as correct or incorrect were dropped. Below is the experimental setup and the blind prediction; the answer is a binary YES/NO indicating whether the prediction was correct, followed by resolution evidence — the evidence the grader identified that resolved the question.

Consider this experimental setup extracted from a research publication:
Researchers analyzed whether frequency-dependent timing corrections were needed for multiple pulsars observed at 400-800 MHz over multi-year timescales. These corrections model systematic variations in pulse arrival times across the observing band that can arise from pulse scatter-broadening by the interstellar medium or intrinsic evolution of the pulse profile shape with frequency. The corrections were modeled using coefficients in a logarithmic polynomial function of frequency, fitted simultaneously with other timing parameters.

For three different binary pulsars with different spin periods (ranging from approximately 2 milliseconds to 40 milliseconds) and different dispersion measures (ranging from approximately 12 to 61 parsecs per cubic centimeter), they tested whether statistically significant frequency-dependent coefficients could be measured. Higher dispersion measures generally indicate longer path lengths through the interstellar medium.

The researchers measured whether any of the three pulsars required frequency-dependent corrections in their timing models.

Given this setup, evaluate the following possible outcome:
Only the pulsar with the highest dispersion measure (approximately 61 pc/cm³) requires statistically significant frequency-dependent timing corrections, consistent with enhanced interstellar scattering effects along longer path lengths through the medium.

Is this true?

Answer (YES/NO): YES